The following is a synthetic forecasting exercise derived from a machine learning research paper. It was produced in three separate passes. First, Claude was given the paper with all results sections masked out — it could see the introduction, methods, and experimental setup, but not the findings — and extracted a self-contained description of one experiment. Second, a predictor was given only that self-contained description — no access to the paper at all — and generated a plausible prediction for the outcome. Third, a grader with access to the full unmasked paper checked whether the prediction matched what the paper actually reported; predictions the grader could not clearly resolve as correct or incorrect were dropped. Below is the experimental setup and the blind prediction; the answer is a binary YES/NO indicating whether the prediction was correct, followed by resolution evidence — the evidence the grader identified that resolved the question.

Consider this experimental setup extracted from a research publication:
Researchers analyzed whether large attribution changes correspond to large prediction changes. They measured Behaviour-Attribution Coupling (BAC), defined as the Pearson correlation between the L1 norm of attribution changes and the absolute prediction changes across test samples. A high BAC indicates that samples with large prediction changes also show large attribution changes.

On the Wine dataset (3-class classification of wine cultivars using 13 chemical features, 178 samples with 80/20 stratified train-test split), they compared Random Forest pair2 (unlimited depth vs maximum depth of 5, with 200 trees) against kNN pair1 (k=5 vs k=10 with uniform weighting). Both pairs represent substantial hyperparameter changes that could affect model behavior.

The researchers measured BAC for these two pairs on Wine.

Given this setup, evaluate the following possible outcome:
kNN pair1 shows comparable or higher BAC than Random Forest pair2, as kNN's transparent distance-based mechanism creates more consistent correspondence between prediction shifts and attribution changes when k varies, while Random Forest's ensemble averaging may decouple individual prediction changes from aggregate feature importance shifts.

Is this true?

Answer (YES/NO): NO